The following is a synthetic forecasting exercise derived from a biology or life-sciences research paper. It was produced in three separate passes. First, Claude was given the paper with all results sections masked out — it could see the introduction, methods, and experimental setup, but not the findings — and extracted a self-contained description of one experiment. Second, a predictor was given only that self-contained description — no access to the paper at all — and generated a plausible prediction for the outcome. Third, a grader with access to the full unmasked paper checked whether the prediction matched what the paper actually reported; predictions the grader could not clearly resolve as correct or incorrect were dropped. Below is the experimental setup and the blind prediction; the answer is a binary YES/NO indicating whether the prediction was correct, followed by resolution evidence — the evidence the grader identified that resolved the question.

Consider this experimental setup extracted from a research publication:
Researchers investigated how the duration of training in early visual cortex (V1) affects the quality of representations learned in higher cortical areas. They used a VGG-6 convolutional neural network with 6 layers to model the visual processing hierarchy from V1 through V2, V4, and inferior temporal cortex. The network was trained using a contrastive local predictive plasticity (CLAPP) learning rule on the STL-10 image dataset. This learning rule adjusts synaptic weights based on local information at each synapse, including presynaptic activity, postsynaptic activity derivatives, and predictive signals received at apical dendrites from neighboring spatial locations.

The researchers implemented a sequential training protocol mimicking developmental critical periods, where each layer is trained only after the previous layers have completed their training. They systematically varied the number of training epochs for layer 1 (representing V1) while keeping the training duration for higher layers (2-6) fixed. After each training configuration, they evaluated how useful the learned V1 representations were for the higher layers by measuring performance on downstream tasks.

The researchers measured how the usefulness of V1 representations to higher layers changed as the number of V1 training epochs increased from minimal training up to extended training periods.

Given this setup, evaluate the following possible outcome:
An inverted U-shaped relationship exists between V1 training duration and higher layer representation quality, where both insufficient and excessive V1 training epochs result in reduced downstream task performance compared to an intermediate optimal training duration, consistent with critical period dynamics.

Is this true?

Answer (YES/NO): NO